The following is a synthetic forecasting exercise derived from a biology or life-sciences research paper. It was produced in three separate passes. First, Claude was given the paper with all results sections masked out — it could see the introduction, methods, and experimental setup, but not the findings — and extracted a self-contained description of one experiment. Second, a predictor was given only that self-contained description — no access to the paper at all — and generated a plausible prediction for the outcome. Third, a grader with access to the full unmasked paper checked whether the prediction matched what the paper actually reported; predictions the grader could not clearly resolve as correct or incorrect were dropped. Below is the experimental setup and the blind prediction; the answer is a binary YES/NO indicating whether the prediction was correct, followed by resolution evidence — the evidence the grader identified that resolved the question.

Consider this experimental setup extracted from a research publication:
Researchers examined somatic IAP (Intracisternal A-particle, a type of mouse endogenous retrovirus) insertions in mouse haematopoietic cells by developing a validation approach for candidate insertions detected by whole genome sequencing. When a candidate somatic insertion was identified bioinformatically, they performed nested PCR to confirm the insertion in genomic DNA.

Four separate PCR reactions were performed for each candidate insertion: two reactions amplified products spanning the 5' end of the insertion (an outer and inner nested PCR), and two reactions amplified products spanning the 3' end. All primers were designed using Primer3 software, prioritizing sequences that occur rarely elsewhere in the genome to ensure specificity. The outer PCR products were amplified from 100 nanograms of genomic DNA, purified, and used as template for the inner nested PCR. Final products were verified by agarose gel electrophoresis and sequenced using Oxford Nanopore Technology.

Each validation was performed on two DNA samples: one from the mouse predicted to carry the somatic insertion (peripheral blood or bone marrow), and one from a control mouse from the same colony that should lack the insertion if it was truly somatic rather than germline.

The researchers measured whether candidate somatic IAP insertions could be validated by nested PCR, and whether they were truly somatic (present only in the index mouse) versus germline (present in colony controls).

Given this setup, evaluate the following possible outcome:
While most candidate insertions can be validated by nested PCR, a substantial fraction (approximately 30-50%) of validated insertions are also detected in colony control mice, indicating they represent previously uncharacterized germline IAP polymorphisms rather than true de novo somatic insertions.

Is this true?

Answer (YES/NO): NO